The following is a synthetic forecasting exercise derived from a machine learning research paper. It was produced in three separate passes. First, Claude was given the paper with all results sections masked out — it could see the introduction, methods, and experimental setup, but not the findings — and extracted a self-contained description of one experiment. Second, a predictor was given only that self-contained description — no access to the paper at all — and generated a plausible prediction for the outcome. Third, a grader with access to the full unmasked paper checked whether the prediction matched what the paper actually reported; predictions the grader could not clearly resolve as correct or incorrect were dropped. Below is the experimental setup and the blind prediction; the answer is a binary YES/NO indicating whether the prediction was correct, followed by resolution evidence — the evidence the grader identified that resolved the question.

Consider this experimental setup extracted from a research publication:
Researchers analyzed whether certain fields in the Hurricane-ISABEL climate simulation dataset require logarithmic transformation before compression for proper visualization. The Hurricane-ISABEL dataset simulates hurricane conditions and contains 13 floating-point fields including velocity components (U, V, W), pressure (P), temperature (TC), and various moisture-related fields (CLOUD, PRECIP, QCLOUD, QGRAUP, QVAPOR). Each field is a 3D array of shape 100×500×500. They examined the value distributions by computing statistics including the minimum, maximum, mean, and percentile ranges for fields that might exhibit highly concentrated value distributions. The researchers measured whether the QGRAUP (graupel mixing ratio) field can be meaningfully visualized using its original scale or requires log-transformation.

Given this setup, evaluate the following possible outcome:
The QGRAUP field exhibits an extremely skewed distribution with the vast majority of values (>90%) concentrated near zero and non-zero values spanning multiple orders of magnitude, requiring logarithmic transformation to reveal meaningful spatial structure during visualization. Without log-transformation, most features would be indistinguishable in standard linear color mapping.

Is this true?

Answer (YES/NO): YES